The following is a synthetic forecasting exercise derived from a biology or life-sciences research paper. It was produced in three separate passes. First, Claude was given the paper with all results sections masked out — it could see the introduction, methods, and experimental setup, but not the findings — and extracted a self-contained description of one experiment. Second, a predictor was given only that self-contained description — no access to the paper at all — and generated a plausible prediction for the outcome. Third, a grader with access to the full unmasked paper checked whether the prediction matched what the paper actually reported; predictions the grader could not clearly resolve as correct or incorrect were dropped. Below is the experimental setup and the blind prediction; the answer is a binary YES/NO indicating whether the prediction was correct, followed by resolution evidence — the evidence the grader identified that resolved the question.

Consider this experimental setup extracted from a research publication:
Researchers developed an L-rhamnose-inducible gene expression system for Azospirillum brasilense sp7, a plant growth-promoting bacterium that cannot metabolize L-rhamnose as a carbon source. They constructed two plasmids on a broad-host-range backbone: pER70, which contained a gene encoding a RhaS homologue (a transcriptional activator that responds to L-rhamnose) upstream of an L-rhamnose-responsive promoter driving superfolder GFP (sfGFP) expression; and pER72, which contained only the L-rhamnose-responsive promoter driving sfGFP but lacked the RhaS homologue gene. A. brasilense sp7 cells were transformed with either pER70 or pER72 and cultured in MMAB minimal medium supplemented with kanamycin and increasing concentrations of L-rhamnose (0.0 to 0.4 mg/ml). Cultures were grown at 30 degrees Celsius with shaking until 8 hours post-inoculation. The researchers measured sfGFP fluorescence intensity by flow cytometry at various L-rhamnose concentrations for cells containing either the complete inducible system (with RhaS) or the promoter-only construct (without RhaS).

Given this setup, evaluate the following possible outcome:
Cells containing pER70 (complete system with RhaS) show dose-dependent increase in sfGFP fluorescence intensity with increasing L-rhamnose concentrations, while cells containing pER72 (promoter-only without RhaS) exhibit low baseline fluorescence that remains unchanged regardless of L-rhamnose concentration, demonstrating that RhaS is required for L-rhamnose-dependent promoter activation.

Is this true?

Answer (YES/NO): NO